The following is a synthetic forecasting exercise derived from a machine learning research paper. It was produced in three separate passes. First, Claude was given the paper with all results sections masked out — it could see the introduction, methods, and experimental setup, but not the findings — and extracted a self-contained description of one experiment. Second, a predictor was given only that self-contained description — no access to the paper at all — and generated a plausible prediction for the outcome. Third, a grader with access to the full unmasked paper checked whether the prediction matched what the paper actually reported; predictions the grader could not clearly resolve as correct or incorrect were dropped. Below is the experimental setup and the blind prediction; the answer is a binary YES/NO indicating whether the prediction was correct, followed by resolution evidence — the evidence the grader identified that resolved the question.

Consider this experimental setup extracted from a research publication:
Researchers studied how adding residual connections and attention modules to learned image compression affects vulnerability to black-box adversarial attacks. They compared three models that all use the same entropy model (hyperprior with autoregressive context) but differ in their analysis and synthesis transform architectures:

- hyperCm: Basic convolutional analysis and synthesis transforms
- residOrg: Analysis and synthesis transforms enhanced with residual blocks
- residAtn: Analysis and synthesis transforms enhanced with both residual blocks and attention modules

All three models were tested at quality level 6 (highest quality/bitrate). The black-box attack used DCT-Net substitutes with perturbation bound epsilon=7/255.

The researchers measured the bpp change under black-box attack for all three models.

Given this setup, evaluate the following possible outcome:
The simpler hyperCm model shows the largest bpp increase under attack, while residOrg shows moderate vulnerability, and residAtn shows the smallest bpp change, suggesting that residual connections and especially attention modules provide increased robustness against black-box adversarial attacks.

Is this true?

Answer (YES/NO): YES